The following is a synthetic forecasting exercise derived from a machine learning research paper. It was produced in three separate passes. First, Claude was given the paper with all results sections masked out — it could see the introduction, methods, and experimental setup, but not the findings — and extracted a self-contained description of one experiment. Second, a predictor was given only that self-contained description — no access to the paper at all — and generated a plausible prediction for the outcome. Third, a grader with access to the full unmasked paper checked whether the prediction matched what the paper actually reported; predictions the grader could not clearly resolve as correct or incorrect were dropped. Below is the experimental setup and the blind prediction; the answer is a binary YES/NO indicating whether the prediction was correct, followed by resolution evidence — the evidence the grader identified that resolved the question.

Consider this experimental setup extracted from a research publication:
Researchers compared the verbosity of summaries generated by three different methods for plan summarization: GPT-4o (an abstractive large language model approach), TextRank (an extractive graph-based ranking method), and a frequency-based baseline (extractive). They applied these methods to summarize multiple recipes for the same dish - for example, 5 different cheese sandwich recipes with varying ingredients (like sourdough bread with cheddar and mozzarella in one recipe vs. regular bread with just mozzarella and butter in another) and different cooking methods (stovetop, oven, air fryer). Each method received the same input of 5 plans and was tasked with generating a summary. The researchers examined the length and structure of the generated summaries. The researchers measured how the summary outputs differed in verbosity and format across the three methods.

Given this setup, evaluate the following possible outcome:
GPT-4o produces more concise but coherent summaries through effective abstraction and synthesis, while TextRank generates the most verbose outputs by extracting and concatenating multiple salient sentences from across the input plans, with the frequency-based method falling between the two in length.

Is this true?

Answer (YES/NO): NO